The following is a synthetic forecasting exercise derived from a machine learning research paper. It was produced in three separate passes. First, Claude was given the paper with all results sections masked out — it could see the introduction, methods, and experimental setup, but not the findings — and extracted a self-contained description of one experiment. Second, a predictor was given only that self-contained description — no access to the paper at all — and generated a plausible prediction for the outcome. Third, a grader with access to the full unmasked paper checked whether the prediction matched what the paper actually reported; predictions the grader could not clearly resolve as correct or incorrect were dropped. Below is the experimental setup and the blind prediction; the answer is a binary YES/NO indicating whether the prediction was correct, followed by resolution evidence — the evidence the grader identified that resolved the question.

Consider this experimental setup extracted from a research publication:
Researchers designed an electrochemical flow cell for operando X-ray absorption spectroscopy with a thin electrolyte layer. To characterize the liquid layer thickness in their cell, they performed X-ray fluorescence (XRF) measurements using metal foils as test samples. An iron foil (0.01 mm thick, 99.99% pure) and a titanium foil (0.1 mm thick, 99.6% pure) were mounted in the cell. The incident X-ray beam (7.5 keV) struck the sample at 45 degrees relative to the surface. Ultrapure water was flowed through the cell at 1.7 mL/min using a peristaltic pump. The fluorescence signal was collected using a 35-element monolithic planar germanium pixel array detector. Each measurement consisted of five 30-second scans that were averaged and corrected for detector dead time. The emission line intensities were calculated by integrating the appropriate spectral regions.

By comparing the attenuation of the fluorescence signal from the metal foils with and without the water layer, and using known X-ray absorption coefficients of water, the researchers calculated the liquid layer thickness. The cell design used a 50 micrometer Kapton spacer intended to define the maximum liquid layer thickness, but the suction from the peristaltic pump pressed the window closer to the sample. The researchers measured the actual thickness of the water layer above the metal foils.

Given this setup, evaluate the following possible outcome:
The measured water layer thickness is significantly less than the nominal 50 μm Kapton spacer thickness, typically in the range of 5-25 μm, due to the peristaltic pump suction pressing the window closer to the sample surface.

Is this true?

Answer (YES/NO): YES